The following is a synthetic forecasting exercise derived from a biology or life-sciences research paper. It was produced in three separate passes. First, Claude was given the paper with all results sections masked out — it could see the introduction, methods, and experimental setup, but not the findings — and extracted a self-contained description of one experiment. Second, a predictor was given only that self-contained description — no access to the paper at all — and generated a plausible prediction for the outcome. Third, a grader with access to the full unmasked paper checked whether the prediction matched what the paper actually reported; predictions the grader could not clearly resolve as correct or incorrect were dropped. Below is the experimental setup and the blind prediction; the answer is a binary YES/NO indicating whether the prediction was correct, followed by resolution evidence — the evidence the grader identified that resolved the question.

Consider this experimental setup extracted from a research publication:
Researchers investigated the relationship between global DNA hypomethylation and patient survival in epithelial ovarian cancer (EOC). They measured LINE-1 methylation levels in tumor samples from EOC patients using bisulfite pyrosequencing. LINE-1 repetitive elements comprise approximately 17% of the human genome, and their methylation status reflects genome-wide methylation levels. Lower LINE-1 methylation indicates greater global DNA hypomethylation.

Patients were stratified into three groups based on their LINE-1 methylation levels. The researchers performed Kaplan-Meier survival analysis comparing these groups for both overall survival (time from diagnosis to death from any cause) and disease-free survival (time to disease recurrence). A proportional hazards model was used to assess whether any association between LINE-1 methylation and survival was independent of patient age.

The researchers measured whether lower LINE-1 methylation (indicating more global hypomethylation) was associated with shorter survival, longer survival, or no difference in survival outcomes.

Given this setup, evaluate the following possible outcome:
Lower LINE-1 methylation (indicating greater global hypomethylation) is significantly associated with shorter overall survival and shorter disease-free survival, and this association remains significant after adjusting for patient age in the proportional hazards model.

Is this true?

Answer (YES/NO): YES